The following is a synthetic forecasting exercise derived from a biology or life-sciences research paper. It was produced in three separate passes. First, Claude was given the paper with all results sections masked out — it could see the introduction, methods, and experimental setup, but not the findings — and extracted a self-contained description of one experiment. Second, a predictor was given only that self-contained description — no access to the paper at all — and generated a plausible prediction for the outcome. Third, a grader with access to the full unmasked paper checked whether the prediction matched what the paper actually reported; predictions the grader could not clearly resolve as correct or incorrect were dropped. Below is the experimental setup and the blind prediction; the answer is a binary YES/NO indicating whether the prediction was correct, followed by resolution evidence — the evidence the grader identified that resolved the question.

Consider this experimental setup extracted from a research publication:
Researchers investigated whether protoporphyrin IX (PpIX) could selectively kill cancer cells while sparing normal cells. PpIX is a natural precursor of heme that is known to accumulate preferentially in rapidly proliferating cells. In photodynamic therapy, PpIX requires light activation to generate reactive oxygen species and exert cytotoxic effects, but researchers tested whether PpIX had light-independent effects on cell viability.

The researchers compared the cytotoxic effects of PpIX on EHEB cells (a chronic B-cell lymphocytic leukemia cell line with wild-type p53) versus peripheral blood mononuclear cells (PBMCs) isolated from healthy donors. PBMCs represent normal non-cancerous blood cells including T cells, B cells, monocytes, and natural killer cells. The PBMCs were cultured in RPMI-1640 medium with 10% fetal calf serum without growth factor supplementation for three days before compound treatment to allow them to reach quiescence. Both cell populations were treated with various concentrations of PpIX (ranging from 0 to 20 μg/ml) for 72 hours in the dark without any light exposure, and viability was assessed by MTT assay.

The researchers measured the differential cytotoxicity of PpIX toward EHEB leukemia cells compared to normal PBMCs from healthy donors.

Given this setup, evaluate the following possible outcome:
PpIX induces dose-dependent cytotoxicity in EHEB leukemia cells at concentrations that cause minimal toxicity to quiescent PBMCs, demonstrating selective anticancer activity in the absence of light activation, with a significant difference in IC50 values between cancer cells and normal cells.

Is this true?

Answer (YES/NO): YES